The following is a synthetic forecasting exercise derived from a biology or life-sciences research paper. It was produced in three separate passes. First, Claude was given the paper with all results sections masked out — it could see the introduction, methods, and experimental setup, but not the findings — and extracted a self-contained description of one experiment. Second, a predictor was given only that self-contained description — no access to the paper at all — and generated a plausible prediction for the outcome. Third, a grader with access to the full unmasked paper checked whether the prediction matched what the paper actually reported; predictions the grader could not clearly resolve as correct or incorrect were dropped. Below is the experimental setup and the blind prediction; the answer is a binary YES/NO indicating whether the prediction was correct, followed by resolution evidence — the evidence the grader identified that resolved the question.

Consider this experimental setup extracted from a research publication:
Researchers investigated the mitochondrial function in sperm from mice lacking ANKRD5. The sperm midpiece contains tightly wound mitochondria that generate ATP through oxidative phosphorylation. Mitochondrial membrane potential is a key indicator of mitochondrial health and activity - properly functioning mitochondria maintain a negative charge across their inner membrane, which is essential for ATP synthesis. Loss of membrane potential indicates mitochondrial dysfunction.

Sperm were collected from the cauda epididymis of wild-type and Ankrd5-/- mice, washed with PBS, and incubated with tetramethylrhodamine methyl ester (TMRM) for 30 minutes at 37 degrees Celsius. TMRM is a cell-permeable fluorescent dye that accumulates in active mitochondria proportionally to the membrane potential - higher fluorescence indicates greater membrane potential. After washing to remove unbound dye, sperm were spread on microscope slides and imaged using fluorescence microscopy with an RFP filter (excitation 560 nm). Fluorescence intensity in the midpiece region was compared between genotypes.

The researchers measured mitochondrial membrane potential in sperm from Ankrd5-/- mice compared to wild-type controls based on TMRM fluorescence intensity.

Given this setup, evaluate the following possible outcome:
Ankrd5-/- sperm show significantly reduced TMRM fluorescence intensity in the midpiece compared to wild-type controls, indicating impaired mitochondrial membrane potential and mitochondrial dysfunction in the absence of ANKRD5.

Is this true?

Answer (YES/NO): NO